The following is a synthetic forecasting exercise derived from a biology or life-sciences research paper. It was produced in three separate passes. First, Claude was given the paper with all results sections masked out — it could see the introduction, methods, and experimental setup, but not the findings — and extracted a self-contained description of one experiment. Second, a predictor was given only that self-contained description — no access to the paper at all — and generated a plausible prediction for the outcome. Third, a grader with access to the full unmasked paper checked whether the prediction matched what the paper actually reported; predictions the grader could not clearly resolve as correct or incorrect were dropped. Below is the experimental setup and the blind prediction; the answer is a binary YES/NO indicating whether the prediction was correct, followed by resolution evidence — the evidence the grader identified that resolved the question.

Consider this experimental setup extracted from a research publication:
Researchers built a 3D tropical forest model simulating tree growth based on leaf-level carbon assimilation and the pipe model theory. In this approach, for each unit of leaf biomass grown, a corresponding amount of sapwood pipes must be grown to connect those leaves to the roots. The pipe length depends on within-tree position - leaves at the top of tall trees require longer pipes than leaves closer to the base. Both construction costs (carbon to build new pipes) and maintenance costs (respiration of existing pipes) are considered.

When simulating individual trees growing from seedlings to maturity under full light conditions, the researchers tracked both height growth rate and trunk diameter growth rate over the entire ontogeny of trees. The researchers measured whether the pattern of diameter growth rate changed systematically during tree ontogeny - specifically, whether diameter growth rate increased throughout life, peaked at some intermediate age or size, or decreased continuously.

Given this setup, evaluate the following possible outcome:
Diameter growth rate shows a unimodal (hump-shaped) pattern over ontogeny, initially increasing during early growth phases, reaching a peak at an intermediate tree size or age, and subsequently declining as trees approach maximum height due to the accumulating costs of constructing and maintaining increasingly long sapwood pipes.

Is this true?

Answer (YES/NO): YES